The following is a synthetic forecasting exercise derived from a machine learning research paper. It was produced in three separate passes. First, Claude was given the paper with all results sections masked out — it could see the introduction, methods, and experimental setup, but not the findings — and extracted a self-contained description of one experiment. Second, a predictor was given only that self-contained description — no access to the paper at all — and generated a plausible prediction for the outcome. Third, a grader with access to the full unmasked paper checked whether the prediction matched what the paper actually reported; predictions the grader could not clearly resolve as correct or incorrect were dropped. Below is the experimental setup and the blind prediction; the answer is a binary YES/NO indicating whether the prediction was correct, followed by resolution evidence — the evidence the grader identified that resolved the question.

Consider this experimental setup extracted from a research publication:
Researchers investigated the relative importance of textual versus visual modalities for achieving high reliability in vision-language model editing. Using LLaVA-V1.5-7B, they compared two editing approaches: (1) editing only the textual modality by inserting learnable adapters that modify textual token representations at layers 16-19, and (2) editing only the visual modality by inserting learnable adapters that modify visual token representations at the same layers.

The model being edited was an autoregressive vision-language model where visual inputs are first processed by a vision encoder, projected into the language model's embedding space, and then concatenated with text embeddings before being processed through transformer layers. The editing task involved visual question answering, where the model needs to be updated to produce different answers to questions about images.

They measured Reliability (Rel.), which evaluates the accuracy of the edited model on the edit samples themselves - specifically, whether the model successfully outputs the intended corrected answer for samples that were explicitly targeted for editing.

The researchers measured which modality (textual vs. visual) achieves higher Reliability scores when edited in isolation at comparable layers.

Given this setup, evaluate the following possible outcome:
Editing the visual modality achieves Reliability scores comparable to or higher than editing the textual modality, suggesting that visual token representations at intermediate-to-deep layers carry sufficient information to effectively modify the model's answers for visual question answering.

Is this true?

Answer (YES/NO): NO